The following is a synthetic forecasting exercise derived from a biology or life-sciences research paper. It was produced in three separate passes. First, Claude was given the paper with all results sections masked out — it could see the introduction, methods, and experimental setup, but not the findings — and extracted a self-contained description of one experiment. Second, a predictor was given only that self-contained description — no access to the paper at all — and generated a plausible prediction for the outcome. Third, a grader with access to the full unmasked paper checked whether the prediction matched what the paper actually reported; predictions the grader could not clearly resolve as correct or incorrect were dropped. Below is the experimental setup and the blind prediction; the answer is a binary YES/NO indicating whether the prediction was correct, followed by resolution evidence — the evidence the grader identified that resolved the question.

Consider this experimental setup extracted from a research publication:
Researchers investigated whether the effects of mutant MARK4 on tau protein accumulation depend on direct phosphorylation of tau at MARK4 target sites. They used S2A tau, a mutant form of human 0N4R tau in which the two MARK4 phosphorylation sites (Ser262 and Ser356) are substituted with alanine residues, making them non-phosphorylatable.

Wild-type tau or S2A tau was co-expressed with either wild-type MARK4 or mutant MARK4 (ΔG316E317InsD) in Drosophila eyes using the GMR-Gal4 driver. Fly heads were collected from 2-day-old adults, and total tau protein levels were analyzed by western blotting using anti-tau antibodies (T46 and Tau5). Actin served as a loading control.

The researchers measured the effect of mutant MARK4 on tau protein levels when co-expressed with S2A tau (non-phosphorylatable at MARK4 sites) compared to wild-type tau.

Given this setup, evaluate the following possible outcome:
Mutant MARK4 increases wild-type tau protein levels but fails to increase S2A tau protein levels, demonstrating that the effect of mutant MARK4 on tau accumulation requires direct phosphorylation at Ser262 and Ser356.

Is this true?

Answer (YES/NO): NO